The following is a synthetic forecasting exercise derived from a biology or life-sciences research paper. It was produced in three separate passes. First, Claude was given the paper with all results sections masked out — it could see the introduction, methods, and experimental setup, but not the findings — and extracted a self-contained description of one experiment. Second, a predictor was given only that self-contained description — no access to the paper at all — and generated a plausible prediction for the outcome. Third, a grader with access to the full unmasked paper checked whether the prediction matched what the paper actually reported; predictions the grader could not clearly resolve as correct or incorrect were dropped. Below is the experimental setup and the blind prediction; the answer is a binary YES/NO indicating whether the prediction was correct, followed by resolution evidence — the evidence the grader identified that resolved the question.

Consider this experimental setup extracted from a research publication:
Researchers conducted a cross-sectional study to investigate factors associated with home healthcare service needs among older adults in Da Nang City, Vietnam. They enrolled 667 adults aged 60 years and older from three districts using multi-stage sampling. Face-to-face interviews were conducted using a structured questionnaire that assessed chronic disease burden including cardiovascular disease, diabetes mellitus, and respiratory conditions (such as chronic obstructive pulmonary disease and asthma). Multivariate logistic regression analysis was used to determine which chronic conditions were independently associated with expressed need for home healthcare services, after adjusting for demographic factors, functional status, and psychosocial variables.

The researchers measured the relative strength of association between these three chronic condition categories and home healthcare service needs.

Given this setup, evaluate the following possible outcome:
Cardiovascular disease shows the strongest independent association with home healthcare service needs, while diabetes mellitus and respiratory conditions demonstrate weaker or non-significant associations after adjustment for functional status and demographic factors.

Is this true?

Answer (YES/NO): YES